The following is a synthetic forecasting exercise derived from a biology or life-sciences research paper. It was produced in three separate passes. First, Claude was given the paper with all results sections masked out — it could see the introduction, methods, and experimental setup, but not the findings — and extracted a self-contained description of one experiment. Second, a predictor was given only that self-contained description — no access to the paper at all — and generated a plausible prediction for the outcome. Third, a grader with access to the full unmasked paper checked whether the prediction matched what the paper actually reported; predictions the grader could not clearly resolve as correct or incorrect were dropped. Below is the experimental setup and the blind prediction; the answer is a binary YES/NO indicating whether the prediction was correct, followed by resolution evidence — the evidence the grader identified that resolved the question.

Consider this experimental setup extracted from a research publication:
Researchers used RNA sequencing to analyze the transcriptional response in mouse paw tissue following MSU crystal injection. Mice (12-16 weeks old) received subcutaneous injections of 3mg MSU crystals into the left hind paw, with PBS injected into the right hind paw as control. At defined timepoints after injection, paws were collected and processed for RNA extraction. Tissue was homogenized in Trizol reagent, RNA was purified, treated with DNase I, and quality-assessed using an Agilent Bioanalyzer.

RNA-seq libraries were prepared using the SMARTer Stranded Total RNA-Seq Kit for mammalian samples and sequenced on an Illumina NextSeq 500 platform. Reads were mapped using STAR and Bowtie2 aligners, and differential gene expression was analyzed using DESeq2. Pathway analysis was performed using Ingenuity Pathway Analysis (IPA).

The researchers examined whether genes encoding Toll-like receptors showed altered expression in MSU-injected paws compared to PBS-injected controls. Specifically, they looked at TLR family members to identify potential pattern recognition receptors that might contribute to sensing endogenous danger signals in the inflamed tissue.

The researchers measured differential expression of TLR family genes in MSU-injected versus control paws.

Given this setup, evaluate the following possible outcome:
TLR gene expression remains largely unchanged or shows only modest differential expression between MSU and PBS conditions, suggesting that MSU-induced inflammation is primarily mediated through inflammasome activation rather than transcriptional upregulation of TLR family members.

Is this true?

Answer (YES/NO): NO